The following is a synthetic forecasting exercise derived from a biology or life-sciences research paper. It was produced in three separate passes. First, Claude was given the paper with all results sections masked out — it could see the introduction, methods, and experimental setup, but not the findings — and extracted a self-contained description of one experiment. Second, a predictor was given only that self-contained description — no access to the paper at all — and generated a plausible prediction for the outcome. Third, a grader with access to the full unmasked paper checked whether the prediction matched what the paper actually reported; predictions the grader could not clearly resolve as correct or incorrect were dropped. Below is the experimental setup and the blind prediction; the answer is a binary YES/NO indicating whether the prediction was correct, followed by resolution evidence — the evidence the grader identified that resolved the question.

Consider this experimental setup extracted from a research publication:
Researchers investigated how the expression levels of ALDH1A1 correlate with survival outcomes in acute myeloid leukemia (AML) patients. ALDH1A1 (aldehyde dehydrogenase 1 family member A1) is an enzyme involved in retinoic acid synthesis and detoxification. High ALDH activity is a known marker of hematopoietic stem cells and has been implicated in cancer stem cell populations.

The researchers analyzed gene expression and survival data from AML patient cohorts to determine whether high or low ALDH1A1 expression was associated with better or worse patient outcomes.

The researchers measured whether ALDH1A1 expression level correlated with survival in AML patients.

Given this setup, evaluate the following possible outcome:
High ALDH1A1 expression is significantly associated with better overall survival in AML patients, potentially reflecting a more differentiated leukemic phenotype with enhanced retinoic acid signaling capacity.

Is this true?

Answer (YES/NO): NO